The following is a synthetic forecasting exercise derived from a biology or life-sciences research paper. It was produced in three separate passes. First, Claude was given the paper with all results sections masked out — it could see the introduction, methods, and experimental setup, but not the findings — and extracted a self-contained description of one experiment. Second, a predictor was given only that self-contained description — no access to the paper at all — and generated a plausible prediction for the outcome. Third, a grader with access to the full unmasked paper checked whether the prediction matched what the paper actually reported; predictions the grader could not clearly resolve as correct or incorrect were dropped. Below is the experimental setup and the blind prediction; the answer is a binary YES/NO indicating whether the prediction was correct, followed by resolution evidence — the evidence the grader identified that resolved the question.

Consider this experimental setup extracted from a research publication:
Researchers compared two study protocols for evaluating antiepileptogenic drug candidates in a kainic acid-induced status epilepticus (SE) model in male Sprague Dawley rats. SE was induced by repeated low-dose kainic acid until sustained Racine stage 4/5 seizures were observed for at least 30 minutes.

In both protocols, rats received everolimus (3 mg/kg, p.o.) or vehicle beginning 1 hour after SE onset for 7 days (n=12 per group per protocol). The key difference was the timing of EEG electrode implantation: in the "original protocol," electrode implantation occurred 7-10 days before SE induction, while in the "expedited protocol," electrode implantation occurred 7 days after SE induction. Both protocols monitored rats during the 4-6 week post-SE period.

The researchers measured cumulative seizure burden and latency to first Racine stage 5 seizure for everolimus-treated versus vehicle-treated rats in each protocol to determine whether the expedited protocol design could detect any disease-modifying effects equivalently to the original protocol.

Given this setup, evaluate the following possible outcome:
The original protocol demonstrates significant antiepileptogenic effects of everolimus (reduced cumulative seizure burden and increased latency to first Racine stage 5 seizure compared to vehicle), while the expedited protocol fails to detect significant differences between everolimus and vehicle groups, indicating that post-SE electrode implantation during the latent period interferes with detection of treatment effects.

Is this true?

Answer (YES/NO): NO